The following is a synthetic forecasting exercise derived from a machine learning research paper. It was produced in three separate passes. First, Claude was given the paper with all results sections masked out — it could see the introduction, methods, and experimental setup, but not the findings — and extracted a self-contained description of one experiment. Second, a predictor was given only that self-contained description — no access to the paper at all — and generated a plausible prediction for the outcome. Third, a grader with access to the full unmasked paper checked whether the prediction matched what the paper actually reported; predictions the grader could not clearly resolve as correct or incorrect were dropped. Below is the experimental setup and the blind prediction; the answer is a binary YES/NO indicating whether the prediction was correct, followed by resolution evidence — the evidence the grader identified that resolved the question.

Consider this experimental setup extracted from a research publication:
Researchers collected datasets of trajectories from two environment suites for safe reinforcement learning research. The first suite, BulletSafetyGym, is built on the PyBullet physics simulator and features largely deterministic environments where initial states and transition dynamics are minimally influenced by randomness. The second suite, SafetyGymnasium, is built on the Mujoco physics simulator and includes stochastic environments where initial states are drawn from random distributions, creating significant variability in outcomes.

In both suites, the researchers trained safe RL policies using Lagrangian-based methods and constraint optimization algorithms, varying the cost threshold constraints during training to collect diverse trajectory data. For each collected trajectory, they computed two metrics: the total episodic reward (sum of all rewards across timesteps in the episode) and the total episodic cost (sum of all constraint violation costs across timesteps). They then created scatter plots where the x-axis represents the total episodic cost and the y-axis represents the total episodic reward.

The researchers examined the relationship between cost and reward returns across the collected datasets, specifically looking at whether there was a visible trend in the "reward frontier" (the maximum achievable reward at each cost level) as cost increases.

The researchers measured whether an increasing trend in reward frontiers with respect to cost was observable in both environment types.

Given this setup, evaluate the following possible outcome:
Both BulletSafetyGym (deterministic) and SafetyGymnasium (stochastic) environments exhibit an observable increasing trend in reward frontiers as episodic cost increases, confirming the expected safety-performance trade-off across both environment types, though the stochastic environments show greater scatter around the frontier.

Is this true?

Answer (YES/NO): NO